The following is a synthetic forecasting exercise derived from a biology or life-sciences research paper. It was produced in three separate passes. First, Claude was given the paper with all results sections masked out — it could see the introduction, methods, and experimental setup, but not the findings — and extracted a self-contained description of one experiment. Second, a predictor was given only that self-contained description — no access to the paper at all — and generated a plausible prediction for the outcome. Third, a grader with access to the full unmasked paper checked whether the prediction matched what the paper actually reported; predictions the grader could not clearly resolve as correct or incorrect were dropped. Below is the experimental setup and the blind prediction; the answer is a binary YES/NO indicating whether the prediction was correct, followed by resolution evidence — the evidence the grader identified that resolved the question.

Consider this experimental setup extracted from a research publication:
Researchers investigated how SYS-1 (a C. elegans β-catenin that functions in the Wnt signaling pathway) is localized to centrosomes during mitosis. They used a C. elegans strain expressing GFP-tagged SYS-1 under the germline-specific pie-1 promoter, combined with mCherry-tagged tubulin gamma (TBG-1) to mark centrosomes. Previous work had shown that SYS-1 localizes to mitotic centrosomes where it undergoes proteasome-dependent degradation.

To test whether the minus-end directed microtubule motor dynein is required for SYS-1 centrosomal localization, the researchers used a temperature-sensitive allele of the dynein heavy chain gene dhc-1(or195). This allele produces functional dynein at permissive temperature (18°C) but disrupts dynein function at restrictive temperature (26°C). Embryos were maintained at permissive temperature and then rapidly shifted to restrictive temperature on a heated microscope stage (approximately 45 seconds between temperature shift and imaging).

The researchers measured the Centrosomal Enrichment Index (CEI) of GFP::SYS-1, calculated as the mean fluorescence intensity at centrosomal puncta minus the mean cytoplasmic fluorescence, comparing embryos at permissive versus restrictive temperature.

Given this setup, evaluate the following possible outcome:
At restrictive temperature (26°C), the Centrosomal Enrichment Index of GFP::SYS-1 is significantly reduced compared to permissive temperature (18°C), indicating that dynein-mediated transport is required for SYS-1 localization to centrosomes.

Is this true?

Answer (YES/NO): YES